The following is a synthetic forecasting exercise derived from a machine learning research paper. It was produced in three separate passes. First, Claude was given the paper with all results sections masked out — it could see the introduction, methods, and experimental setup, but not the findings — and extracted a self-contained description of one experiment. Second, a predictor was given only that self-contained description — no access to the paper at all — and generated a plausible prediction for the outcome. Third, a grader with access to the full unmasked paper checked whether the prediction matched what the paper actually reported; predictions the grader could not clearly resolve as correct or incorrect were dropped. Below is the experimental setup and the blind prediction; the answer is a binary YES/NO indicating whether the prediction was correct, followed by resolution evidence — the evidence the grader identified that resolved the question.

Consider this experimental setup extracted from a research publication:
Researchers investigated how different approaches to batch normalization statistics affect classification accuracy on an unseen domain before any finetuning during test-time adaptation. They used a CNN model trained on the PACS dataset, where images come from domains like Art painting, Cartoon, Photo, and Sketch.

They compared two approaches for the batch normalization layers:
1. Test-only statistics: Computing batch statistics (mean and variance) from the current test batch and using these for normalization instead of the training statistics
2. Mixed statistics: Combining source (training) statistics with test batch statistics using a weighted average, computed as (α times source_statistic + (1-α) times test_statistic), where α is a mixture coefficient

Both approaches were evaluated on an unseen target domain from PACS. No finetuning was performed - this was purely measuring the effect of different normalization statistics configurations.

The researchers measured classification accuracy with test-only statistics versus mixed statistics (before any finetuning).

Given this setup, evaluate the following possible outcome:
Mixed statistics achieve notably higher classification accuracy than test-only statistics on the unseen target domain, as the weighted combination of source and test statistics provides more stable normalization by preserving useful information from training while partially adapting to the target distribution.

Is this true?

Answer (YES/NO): YES